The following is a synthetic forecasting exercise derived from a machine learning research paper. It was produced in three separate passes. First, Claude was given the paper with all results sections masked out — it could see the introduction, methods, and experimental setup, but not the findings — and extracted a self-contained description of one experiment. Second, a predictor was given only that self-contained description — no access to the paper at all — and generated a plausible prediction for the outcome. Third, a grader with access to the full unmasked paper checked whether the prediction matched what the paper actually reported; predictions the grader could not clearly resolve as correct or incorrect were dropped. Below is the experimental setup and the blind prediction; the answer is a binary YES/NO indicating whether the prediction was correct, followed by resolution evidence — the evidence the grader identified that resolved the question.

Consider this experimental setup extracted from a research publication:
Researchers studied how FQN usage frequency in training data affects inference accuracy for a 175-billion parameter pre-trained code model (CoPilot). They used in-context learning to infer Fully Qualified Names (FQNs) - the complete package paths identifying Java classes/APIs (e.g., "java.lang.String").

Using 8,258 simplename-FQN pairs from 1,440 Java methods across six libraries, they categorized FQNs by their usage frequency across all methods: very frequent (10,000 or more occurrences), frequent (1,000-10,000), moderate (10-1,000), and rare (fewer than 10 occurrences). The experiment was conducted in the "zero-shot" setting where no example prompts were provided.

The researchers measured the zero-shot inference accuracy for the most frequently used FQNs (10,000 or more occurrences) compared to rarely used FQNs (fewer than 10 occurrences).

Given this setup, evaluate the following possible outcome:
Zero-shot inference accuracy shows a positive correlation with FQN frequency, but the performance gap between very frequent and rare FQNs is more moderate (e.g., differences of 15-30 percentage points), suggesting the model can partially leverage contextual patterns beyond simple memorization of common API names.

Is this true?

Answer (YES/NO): NO